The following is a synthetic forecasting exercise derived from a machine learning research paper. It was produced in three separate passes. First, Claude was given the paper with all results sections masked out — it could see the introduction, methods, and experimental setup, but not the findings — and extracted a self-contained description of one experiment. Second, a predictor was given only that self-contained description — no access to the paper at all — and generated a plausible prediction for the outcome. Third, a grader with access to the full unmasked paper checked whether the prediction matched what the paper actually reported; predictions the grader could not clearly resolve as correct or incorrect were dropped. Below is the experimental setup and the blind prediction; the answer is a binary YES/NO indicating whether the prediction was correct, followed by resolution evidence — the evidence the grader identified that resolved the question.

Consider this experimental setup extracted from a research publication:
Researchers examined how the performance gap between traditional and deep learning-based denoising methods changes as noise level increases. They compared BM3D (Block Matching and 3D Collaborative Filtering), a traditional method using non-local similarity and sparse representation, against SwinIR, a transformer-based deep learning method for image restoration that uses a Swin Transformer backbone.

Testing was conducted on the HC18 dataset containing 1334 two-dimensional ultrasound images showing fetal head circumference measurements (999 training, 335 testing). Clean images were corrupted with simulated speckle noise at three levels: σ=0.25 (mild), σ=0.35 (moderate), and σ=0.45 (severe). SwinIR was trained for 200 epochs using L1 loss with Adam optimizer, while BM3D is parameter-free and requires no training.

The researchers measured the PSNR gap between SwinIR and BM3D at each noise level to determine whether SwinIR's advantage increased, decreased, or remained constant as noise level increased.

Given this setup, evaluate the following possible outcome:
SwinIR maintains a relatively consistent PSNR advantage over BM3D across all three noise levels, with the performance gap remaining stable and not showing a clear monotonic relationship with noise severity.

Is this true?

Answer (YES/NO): NO